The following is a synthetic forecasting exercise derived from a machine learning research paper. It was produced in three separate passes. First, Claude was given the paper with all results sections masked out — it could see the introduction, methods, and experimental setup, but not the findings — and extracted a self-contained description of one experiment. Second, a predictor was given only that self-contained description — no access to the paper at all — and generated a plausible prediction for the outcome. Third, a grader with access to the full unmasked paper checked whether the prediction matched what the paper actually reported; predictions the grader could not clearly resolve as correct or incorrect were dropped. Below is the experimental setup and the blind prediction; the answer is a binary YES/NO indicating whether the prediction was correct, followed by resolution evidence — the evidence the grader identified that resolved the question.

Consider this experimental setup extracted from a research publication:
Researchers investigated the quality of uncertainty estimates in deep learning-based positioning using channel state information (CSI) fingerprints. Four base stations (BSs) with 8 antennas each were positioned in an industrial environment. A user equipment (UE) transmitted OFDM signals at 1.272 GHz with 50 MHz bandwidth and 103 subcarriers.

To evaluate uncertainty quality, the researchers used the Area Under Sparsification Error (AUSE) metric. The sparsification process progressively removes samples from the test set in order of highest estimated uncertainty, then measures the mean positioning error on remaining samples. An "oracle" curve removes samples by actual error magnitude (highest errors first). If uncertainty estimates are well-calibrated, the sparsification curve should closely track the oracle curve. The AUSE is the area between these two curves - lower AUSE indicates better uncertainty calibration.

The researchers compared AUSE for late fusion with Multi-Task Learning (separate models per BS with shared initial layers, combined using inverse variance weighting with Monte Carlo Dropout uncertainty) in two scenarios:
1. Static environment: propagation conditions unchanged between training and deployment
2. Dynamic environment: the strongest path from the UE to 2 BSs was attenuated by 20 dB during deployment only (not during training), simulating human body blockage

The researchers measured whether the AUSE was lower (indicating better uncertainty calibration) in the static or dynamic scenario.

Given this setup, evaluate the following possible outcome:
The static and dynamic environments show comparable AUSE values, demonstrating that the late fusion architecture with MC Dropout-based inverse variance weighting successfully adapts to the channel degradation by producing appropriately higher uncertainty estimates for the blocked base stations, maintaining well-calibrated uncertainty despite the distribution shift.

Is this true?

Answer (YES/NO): NO